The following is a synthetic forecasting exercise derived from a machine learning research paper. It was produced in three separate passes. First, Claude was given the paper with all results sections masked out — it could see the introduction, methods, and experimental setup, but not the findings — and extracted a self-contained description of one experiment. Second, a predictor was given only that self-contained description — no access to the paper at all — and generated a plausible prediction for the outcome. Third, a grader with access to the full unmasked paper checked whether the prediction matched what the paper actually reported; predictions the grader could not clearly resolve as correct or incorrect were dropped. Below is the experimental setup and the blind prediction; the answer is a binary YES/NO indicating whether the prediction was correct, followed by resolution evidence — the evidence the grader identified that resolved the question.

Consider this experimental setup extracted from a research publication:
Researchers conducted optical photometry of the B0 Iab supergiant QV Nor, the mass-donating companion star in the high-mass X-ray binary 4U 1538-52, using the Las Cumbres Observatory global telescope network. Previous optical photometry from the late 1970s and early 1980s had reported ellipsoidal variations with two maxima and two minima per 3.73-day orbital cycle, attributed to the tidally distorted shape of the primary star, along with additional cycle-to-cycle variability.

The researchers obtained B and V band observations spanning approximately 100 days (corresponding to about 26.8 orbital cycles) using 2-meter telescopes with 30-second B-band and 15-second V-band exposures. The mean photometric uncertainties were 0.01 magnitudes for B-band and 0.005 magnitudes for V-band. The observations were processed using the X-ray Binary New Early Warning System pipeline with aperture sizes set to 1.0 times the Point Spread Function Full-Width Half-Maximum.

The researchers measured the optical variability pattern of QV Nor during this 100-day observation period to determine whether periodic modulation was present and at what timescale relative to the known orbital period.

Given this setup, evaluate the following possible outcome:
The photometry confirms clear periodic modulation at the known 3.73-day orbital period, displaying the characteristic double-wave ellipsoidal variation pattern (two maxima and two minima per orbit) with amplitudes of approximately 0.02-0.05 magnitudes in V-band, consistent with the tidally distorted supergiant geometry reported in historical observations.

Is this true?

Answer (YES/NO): YES